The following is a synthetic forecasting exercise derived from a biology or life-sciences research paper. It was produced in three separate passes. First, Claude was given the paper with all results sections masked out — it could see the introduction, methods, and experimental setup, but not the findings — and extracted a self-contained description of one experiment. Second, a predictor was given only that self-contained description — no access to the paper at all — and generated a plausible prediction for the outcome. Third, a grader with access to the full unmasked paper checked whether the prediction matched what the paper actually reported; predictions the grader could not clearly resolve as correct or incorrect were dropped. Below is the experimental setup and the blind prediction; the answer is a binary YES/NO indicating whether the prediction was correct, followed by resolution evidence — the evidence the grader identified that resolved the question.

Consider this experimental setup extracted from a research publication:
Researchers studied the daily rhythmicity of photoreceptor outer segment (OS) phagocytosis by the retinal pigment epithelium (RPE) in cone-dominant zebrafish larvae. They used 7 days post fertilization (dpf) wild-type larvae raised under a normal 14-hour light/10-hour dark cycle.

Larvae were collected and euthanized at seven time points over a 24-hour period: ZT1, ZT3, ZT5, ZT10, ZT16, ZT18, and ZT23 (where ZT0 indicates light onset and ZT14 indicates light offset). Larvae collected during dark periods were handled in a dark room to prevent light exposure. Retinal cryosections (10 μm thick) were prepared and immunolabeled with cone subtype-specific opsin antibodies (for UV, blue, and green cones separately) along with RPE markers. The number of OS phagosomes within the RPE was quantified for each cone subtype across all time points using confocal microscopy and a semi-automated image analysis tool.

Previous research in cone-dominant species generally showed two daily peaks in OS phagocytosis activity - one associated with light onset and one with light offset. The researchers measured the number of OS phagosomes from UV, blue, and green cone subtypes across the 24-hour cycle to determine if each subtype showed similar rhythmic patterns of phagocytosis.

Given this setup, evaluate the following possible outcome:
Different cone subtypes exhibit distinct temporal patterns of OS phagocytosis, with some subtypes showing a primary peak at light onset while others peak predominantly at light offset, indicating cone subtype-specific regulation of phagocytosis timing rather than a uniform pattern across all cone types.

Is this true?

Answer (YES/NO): NO